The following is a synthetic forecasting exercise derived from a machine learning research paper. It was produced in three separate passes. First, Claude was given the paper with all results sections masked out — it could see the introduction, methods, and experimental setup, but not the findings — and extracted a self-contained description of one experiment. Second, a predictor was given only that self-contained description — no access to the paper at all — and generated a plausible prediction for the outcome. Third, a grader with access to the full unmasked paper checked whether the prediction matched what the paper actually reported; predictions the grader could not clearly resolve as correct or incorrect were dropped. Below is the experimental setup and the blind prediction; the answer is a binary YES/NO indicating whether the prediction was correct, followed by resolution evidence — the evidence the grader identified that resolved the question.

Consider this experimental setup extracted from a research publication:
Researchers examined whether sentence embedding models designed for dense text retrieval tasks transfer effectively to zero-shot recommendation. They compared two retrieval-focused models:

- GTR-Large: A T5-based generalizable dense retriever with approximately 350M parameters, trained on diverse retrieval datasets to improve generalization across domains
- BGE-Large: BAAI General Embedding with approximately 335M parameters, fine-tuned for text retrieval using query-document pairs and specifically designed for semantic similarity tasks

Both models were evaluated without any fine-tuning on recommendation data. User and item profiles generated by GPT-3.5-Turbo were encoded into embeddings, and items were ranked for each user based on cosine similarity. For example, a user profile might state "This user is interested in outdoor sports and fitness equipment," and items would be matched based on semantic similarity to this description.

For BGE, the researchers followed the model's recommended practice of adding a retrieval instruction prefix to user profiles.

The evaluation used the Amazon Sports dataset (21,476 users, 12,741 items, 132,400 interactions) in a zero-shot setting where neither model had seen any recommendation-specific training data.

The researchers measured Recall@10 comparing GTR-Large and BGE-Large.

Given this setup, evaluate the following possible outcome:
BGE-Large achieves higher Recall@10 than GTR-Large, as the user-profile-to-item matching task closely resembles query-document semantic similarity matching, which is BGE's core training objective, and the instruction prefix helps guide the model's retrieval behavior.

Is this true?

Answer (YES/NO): NO